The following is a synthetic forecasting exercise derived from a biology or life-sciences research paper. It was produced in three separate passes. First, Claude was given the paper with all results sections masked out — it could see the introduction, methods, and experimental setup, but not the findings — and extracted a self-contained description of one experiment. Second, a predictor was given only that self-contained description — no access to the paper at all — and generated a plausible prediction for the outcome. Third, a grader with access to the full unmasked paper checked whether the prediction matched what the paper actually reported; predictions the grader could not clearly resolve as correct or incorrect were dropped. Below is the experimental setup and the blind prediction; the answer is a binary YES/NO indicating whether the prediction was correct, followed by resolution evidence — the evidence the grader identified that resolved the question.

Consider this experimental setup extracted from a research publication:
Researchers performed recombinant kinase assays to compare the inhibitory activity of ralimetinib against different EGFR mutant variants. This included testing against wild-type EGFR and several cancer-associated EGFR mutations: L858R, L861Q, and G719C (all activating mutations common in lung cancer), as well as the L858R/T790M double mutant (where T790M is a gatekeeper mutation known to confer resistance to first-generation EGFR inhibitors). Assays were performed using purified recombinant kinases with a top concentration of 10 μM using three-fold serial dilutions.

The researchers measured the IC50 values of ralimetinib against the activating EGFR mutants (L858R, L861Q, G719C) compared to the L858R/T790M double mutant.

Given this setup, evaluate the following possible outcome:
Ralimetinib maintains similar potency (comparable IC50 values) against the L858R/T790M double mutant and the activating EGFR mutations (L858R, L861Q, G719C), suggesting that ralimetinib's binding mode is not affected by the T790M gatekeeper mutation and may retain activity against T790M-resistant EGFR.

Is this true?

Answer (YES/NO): NO